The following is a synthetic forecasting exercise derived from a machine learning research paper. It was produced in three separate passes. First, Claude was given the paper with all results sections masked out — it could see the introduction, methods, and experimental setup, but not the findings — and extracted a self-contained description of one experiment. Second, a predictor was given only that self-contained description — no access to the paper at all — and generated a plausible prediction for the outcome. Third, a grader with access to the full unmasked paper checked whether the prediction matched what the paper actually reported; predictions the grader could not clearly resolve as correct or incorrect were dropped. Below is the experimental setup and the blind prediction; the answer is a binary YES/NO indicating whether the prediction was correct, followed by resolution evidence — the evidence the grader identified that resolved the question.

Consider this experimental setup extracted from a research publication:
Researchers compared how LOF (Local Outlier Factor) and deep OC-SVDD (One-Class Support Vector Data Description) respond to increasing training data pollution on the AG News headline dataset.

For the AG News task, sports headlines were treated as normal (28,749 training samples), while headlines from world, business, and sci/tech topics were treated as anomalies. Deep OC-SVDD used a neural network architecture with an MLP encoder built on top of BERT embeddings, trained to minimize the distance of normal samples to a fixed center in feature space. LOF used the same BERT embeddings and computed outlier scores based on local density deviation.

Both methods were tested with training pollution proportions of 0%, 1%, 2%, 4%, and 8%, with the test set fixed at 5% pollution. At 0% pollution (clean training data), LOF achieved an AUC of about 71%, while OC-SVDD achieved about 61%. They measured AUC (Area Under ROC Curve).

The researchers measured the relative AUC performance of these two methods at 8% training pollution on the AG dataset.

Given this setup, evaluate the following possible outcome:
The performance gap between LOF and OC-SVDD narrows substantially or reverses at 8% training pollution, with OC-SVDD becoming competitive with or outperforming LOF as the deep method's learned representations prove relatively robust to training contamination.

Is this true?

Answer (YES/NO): NO